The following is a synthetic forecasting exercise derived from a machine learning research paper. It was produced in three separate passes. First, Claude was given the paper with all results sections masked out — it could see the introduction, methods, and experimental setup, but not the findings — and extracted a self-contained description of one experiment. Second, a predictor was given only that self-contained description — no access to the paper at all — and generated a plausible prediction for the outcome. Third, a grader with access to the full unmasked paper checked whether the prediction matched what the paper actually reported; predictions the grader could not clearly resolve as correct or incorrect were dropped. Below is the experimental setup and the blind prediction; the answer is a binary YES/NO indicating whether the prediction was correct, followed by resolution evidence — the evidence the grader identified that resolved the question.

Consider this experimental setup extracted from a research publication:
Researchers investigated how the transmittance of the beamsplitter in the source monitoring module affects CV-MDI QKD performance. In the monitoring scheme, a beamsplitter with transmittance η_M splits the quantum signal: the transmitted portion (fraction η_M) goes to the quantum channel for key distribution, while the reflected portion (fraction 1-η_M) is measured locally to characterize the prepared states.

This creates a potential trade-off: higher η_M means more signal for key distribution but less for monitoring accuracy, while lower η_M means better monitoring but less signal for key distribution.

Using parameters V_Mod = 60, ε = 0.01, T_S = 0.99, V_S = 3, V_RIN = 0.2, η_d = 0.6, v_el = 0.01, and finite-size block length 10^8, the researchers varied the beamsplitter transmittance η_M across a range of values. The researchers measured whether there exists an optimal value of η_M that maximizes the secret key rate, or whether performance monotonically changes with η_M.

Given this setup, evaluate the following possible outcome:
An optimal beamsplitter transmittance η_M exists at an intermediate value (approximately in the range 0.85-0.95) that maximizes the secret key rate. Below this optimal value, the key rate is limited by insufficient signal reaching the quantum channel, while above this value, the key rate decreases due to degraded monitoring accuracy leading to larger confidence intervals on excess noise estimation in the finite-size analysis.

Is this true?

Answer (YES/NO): NO